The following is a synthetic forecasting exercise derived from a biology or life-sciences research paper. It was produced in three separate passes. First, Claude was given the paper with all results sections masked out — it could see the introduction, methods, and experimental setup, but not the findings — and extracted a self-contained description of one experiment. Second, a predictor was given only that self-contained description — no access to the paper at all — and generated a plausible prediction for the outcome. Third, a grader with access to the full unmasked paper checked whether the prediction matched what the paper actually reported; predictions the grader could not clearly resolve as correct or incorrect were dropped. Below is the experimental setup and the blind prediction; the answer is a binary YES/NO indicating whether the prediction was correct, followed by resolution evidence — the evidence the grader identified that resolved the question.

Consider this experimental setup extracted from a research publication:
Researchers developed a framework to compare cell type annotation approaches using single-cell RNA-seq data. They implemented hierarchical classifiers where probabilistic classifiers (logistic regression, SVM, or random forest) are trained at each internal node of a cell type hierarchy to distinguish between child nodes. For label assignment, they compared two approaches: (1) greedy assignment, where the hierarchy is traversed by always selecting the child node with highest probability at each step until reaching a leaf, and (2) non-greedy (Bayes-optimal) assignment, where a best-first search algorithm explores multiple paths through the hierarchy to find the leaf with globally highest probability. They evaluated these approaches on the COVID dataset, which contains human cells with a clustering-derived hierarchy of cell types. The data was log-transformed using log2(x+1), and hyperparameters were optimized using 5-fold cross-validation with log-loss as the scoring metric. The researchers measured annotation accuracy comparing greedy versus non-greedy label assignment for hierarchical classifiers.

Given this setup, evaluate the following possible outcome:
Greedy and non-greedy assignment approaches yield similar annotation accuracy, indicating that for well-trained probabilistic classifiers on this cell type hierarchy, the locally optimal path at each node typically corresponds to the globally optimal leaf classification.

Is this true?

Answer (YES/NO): YES